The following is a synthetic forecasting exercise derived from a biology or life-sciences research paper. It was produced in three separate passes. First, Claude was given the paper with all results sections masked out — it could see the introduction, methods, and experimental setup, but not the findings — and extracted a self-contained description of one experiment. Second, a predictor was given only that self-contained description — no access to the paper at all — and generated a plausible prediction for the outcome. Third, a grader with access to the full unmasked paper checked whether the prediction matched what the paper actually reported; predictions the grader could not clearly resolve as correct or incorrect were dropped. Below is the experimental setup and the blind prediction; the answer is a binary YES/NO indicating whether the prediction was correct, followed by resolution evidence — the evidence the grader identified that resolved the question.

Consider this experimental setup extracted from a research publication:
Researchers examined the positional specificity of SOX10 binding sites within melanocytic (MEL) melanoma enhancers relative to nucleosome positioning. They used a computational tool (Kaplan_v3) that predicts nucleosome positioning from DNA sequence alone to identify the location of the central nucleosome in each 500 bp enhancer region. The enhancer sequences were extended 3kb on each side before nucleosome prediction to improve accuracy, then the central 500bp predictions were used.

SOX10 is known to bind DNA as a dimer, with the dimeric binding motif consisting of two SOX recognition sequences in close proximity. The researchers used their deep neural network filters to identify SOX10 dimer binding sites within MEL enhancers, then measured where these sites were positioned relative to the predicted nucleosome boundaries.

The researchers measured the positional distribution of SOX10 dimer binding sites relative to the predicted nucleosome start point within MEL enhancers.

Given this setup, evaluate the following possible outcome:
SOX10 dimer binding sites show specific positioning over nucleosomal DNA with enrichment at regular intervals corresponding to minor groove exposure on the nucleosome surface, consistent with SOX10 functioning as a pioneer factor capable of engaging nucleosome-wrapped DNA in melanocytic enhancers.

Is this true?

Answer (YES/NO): NO